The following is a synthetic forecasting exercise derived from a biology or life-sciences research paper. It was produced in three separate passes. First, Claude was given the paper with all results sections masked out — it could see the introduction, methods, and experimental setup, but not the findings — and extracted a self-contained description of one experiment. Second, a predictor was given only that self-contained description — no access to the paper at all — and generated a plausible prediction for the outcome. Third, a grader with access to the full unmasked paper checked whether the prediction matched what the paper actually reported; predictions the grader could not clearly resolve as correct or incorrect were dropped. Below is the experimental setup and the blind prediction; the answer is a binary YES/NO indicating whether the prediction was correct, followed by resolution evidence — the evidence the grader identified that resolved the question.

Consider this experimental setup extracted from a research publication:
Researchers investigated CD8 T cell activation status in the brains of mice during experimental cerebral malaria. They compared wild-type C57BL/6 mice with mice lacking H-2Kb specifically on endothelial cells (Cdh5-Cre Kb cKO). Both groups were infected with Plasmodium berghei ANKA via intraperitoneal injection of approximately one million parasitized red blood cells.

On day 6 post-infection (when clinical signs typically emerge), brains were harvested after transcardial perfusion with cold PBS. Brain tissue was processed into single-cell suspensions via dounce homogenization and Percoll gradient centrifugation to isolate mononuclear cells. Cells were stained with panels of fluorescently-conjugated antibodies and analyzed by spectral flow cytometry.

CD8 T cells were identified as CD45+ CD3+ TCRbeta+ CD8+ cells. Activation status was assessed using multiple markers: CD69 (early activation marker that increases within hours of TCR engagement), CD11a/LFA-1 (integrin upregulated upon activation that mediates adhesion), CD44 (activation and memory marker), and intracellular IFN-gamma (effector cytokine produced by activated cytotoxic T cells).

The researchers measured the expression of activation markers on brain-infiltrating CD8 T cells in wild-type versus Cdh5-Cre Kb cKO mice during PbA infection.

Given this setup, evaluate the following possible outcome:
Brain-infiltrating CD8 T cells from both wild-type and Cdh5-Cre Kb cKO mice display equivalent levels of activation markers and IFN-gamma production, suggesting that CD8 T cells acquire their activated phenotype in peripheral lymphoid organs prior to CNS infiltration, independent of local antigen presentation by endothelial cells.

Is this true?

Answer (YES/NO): NO